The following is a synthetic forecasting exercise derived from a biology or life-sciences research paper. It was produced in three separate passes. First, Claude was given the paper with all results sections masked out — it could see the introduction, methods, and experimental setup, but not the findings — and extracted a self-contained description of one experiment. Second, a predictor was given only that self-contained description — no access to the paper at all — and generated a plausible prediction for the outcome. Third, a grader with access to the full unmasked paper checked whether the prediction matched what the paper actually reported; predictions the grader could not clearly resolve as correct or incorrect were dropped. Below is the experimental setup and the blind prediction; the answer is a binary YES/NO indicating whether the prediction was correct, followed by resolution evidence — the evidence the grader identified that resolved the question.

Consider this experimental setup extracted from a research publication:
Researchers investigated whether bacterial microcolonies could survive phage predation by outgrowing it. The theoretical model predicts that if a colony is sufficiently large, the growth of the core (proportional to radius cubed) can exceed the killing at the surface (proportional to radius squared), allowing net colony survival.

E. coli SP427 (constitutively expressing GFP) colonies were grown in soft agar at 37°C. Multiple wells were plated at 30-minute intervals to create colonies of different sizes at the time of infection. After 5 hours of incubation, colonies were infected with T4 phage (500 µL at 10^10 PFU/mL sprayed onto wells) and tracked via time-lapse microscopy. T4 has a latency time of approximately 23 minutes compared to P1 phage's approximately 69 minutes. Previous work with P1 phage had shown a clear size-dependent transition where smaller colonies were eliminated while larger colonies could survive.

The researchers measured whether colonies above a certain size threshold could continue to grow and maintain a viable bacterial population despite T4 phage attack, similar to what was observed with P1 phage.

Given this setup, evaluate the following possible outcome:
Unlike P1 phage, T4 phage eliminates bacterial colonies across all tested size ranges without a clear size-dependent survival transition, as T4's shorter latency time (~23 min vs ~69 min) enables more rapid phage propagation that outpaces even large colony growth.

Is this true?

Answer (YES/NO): NO